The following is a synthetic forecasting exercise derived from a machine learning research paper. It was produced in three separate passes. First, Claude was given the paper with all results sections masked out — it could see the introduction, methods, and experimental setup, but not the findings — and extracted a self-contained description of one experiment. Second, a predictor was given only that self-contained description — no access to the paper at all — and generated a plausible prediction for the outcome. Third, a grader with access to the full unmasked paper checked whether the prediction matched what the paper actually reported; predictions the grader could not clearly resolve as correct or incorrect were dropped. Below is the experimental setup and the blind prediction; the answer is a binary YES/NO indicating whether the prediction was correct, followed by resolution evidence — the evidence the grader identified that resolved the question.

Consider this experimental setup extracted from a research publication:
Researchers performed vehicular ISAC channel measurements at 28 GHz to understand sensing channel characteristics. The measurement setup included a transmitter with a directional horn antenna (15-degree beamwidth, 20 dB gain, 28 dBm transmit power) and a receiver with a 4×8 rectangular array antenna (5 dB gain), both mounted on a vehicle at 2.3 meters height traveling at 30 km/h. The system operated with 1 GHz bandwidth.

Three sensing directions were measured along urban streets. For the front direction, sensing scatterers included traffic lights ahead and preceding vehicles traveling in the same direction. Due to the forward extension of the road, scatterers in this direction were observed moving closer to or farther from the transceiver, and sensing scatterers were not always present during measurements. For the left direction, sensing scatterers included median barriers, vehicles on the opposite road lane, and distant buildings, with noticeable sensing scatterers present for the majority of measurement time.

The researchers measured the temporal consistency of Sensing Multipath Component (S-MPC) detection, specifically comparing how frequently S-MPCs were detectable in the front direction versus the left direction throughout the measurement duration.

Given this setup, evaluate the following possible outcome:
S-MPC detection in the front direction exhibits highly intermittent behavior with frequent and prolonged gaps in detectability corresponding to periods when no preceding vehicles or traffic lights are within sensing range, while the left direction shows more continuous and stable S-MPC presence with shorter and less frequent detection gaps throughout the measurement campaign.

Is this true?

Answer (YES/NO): YES